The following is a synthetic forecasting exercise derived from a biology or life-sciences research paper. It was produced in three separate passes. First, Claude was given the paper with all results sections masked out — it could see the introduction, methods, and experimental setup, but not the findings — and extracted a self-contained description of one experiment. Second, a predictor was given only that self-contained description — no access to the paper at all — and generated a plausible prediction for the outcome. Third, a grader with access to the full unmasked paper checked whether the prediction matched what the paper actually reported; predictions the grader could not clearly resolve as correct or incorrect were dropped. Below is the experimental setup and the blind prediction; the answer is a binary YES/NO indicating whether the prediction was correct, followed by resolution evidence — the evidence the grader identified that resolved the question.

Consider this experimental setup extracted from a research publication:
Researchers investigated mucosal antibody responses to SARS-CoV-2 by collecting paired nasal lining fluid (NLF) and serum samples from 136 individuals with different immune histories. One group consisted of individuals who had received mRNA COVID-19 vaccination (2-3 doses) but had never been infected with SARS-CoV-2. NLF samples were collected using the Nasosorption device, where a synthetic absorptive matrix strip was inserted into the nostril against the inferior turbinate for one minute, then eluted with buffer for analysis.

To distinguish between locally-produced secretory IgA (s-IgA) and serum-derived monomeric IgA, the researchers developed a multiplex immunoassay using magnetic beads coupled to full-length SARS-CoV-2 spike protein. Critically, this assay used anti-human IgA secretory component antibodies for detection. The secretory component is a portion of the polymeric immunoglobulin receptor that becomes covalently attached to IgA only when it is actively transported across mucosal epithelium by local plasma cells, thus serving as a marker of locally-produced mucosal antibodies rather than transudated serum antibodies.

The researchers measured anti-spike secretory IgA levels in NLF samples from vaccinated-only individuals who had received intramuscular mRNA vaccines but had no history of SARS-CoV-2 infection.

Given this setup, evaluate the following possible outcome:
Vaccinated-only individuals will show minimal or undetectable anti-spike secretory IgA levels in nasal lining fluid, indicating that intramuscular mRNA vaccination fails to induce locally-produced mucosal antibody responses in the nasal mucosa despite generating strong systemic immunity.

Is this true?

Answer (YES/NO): YES